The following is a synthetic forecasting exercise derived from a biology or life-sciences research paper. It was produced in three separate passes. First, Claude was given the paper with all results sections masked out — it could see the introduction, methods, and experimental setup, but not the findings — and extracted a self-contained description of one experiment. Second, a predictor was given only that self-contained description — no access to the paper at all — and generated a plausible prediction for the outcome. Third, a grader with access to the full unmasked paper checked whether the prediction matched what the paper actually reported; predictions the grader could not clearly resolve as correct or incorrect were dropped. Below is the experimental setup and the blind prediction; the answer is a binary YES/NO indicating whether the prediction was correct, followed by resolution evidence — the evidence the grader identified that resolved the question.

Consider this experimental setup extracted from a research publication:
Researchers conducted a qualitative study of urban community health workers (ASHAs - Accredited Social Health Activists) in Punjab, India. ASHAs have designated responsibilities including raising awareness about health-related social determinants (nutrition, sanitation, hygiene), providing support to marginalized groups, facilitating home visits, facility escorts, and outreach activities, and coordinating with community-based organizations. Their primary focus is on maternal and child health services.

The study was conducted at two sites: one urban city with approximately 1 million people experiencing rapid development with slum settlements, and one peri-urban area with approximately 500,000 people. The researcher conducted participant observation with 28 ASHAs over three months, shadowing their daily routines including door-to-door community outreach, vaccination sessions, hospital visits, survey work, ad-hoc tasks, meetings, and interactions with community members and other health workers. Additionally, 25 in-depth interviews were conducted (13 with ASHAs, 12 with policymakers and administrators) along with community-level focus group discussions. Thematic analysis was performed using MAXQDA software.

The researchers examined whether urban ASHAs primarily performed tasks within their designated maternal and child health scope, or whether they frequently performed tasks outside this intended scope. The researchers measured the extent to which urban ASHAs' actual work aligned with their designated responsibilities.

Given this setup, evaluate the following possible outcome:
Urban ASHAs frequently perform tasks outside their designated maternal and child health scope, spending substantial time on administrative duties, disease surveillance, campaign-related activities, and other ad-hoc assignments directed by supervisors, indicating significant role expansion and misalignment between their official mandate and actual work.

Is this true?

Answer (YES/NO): YES